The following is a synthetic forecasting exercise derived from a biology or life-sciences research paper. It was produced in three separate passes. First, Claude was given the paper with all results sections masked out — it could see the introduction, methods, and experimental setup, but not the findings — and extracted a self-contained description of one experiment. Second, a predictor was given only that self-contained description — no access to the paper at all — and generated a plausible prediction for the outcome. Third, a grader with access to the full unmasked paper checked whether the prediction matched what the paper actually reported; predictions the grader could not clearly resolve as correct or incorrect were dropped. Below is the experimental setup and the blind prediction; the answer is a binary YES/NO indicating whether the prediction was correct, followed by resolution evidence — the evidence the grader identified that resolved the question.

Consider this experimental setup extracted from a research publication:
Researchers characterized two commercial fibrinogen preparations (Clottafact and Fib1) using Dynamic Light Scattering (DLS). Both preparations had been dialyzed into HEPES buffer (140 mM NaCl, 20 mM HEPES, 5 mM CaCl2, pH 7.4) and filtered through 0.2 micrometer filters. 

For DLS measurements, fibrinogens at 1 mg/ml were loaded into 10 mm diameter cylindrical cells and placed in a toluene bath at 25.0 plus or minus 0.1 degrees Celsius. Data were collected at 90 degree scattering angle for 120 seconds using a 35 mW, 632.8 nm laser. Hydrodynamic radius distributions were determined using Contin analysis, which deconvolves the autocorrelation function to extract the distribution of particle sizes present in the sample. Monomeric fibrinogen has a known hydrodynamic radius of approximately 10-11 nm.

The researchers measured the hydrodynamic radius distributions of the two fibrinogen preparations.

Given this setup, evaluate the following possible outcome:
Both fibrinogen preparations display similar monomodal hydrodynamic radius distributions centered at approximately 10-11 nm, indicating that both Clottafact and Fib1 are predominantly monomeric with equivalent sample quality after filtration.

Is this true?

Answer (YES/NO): NO